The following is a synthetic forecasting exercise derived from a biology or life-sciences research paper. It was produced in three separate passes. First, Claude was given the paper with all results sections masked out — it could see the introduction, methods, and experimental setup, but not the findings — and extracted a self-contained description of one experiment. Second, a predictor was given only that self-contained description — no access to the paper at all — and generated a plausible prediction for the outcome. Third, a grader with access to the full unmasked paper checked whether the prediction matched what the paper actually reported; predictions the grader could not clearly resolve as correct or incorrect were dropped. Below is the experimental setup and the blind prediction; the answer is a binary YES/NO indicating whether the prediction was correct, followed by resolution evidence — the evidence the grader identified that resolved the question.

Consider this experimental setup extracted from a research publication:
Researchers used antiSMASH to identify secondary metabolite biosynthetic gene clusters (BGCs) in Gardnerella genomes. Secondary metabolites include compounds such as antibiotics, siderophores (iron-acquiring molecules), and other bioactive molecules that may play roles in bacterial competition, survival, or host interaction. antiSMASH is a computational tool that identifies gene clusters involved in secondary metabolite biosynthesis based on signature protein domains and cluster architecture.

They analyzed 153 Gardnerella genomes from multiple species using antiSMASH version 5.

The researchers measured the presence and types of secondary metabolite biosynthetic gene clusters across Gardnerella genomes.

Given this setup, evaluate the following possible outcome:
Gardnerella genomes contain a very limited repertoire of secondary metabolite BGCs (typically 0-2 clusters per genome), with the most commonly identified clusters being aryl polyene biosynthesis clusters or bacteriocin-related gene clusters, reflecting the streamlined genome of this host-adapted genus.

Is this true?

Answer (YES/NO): NO